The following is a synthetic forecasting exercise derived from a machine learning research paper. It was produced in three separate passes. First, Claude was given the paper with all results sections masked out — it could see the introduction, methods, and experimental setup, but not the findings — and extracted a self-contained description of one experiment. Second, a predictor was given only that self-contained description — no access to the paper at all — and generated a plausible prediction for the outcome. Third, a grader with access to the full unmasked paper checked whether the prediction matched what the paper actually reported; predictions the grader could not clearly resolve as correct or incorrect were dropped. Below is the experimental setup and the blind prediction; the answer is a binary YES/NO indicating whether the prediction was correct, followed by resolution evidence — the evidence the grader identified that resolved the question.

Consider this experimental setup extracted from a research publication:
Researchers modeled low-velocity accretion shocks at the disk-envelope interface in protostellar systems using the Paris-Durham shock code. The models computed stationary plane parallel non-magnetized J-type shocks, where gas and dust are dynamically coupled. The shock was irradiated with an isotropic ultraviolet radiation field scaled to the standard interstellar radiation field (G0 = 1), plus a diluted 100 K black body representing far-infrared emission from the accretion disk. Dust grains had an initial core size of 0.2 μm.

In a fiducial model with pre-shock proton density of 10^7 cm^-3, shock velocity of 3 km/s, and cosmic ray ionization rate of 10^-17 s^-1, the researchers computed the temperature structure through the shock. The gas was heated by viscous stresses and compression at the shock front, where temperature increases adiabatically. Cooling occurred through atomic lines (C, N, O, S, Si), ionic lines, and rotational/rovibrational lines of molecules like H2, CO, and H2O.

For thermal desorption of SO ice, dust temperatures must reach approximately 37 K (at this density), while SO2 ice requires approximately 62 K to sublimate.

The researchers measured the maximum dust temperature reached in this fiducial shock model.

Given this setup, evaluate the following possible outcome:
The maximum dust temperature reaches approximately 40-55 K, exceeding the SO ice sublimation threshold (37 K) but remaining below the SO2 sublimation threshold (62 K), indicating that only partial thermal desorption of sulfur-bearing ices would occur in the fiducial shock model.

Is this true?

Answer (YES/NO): NO